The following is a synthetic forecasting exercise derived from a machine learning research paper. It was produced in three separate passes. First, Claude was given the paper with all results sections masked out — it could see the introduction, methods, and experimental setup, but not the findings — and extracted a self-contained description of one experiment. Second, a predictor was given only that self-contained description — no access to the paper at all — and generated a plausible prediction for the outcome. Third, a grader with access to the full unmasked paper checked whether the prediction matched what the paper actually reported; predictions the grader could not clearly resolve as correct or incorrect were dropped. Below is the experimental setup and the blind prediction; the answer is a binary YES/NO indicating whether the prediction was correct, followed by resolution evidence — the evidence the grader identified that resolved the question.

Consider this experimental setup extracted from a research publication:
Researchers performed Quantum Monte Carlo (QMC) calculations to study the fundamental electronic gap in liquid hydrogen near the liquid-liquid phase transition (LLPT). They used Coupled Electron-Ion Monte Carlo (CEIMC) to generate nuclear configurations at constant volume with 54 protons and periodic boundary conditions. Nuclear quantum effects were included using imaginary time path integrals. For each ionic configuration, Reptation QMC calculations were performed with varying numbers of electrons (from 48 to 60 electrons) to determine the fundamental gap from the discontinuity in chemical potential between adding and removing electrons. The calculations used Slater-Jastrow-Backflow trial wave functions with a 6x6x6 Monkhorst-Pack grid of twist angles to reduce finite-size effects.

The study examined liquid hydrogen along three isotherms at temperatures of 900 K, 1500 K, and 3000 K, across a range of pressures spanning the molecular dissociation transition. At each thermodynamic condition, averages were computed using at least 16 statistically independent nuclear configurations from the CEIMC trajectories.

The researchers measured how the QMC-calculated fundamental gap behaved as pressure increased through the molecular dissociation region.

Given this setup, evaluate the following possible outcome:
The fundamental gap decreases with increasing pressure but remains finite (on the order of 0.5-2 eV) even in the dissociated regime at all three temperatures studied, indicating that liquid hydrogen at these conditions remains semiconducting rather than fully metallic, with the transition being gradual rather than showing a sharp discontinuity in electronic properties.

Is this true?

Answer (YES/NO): NO